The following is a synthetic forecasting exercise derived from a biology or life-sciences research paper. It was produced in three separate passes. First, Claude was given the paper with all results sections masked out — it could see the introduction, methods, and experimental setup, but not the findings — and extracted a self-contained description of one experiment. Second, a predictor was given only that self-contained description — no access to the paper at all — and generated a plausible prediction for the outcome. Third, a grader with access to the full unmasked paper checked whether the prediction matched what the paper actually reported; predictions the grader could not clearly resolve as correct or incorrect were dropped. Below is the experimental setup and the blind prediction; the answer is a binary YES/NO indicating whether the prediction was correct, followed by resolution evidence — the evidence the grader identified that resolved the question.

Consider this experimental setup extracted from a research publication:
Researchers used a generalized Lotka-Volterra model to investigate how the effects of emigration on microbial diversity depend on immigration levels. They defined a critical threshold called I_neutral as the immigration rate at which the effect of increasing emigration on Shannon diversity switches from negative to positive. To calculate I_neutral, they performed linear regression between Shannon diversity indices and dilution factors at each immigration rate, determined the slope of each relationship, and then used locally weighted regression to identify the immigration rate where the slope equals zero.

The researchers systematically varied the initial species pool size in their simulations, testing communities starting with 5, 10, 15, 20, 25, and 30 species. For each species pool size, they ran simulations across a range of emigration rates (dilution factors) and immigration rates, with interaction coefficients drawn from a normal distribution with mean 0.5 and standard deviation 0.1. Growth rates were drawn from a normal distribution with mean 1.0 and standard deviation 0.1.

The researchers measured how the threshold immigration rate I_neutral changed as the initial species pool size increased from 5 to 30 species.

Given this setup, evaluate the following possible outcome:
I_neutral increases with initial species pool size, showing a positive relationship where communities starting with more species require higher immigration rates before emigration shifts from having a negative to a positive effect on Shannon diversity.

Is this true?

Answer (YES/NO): NO